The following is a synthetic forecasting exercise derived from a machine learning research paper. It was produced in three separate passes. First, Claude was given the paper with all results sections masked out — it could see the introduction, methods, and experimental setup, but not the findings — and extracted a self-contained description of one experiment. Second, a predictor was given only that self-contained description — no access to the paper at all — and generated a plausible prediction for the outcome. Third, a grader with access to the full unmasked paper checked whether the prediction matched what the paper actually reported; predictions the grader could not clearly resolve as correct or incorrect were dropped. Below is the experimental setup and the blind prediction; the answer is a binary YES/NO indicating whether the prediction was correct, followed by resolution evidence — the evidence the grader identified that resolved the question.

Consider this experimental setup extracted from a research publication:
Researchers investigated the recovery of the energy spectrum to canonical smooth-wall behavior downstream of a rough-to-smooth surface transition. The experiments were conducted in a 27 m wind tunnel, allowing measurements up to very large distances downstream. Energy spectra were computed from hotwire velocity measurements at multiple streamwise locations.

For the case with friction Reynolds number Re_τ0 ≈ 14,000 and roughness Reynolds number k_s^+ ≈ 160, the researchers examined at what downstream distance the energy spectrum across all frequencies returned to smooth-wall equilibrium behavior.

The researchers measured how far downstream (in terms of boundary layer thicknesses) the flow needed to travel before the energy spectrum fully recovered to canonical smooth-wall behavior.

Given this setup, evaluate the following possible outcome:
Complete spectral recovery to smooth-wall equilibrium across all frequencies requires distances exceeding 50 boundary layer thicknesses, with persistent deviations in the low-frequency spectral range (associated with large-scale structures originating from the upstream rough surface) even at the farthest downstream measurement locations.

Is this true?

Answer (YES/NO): NO